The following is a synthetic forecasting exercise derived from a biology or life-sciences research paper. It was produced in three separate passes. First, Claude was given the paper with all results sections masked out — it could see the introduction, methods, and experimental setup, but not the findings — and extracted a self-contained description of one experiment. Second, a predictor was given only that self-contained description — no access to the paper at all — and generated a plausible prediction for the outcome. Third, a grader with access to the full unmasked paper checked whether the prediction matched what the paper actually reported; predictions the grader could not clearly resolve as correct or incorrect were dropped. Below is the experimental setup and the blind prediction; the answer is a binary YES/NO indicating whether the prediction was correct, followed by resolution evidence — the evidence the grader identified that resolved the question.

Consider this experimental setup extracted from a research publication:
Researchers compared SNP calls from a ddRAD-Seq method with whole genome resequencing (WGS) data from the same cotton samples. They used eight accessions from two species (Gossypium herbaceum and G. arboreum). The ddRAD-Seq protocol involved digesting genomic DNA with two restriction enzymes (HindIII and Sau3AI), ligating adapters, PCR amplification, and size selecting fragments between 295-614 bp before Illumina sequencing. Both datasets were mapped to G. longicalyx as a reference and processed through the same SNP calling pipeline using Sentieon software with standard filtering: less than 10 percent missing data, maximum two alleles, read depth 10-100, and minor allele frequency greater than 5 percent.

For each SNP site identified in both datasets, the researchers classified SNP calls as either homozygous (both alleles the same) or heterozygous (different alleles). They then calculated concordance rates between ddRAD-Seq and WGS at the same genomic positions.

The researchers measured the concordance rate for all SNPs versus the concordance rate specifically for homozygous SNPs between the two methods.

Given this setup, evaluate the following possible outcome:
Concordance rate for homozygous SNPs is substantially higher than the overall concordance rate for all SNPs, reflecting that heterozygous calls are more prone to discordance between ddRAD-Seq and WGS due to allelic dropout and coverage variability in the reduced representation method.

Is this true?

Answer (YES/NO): YES